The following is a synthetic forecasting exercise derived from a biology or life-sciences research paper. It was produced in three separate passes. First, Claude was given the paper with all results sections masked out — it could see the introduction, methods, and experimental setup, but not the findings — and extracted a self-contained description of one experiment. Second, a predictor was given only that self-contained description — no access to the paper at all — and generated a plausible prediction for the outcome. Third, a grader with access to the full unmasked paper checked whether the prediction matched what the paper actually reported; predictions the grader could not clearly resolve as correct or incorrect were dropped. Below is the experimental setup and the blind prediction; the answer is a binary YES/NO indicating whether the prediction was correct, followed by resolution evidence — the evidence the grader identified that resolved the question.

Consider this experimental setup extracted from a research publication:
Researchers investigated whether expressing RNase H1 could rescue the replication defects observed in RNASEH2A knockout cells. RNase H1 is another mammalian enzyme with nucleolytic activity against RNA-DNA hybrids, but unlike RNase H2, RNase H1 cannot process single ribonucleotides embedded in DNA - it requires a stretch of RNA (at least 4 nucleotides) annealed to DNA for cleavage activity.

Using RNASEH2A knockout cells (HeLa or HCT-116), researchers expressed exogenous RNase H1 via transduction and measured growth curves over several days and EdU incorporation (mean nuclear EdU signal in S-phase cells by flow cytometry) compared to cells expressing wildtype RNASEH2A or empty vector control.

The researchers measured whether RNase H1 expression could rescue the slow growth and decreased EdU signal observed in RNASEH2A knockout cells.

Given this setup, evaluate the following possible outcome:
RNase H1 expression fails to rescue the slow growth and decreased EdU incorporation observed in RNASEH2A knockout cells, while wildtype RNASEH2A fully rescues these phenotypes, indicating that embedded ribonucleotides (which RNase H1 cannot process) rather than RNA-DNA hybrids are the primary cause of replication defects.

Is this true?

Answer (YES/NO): YES